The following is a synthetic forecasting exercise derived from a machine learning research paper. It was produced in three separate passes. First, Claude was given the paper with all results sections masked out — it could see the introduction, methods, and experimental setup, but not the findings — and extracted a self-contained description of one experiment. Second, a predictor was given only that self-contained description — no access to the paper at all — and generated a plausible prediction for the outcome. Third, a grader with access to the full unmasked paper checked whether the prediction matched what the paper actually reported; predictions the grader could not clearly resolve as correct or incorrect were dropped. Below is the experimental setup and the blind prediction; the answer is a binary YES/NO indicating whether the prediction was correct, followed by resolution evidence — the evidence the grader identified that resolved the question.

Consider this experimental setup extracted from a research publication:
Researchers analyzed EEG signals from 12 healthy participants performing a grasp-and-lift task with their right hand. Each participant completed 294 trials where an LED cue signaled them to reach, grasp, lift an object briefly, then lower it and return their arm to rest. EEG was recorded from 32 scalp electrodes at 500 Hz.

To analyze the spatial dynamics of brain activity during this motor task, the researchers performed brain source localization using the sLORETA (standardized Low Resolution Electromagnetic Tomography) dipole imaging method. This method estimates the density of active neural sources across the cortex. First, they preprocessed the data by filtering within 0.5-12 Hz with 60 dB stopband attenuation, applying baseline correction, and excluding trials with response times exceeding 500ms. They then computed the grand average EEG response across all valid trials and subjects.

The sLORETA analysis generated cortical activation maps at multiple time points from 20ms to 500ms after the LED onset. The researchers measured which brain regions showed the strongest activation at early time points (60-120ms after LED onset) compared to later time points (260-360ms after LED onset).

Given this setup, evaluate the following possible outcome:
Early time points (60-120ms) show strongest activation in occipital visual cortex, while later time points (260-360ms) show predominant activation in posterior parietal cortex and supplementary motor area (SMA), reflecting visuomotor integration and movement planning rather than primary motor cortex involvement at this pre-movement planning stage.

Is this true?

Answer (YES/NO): NO